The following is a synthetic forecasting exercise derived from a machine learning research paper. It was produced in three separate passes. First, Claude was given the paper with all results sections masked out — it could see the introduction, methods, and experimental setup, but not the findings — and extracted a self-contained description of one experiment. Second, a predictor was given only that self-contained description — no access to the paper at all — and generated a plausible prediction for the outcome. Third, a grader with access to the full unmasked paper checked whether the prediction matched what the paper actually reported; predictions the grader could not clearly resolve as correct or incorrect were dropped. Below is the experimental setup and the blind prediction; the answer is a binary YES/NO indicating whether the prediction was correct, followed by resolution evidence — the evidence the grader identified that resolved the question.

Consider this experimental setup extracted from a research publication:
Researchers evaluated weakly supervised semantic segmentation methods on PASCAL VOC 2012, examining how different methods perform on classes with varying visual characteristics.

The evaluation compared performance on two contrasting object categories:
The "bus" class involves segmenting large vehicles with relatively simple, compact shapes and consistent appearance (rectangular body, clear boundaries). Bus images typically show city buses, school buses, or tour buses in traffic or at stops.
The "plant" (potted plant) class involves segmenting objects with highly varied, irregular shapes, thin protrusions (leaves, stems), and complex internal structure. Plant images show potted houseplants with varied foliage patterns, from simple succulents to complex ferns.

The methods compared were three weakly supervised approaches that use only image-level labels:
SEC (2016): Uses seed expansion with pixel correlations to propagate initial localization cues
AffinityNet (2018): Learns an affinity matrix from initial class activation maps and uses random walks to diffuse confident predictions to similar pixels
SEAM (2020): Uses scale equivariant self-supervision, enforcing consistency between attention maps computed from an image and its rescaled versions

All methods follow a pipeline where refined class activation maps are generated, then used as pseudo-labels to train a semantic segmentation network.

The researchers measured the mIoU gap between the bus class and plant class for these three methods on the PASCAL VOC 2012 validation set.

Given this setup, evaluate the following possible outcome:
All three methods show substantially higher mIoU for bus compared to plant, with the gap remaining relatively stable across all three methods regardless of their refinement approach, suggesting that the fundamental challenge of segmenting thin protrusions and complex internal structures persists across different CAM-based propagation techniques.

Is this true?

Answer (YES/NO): NO